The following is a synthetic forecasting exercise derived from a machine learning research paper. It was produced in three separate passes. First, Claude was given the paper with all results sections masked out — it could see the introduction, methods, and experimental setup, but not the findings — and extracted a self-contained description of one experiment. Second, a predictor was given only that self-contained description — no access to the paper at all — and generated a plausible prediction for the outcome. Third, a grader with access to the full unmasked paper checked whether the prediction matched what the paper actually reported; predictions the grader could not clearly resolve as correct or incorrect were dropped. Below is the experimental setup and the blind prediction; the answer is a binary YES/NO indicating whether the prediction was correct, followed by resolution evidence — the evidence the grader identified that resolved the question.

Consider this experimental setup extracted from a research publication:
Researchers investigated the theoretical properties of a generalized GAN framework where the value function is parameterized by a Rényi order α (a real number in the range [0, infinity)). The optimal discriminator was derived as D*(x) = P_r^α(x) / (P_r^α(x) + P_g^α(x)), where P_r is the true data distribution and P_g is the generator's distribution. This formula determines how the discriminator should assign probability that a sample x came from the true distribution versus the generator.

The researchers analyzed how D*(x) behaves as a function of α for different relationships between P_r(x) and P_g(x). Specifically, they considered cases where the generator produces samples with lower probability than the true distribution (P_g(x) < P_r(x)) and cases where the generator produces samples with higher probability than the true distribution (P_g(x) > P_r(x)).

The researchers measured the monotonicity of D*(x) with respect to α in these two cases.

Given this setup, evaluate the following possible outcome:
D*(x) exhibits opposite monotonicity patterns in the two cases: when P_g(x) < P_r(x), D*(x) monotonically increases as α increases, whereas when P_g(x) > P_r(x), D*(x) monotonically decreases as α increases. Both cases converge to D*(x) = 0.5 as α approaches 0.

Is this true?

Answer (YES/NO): YES